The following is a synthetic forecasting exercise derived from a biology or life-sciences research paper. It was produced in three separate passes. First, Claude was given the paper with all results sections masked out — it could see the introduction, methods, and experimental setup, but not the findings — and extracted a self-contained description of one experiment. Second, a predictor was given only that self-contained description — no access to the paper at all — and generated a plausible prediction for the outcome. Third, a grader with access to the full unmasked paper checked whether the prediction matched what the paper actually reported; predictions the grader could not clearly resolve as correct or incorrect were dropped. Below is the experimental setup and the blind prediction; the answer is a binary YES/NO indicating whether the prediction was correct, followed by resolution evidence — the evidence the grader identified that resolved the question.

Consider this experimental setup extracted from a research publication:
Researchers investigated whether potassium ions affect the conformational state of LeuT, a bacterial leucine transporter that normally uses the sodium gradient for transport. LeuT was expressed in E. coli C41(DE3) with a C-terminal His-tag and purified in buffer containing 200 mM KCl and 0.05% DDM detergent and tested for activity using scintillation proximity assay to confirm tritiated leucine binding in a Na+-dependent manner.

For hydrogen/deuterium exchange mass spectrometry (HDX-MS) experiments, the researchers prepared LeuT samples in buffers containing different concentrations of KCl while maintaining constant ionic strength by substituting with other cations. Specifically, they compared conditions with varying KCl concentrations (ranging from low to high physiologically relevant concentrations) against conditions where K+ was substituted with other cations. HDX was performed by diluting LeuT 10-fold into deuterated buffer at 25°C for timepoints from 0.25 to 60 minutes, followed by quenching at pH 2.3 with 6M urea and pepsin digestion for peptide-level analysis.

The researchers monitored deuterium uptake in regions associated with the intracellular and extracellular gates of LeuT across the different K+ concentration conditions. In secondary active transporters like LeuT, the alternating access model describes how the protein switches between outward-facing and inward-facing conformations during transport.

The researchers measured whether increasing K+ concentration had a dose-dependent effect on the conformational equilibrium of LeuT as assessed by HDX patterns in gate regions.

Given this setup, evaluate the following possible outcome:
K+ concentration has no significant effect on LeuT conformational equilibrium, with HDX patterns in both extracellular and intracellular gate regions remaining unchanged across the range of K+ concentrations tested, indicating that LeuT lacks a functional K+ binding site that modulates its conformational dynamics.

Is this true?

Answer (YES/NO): NO